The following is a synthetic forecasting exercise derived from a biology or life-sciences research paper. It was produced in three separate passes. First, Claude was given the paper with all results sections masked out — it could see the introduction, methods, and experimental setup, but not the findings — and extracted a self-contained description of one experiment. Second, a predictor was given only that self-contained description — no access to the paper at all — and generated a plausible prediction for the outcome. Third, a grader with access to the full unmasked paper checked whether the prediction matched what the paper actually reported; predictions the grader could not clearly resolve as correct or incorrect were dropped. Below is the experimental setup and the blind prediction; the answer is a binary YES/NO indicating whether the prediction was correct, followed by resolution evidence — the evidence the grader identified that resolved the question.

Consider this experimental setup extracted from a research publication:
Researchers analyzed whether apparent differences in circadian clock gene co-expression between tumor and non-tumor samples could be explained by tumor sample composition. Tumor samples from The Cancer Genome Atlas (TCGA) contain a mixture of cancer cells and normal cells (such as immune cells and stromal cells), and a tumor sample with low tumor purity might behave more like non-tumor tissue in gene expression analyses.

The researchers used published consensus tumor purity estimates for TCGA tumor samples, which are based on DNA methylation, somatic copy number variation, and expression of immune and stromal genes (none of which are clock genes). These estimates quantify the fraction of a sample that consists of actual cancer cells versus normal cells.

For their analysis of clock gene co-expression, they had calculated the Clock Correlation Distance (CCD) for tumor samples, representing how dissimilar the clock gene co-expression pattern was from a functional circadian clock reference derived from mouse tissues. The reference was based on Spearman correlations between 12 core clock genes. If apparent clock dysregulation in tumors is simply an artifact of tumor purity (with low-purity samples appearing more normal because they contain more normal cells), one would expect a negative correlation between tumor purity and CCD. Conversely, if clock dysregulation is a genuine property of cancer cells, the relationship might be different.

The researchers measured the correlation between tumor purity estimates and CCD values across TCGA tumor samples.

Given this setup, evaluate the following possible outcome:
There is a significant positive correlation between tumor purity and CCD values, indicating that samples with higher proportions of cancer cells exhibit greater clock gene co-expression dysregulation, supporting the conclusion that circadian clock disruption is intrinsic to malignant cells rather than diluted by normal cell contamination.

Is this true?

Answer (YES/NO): NO